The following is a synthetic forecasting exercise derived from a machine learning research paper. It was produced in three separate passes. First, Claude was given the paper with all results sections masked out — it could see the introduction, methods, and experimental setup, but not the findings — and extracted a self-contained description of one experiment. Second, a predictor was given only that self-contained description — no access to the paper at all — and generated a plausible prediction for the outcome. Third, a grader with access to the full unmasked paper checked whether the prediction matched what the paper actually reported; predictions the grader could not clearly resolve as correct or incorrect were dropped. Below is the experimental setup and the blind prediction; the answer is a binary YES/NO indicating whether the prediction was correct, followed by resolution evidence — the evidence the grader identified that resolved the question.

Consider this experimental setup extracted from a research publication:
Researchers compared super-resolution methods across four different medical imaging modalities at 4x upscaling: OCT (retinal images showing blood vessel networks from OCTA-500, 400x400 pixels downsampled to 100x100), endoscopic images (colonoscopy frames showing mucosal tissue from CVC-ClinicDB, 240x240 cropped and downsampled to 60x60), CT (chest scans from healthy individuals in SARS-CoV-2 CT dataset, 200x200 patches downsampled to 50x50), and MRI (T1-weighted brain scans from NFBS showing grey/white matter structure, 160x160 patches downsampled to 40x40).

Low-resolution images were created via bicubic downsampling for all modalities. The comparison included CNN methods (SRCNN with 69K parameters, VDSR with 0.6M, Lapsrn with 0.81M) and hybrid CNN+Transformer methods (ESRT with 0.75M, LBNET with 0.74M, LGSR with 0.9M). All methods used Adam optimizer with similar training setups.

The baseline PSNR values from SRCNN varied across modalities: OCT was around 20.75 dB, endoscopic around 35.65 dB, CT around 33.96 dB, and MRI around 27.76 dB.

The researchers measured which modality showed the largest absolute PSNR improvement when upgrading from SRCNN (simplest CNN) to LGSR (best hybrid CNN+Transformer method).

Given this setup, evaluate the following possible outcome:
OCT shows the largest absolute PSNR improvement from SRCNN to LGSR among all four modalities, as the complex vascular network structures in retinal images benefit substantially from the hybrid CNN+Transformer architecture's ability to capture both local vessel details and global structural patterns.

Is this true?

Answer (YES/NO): NO